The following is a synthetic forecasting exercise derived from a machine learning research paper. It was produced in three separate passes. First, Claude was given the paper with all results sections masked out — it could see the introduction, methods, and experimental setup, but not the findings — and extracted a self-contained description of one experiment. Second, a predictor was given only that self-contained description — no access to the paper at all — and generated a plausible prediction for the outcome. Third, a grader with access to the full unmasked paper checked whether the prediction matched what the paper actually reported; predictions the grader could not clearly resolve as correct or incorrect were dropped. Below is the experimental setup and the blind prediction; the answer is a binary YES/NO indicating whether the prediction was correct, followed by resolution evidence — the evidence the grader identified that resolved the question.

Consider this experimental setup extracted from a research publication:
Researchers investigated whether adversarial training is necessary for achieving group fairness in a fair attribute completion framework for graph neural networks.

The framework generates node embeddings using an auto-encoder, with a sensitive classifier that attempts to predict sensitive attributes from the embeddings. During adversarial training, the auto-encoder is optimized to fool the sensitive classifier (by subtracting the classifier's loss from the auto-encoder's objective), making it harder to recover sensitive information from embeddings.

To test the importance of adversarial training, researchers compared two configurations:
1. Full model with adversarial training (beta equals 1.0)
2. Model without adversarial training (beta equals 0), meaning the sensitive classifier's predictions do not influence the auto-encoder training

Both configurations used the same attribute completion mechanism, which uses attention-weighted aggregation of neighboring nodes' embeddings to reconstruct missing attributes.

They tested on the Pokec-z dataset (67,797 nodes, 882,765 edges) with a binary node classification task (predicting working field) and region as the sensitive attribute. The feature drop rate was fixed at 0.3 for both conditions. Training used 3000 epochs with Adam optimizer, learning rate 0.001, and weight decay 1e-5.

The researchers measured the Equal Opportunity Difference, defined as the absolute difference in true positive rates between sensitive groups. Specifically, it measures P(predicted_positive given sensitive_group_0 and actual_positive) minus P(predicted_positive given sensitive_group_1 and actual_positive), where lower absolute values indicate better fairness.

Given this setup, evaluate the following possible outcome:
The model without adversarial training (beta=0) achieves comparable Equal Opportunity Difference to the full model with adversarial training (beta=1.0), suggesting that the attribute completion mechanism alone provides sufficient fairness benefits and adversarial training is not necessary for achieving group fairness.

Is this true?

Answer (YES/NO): NO